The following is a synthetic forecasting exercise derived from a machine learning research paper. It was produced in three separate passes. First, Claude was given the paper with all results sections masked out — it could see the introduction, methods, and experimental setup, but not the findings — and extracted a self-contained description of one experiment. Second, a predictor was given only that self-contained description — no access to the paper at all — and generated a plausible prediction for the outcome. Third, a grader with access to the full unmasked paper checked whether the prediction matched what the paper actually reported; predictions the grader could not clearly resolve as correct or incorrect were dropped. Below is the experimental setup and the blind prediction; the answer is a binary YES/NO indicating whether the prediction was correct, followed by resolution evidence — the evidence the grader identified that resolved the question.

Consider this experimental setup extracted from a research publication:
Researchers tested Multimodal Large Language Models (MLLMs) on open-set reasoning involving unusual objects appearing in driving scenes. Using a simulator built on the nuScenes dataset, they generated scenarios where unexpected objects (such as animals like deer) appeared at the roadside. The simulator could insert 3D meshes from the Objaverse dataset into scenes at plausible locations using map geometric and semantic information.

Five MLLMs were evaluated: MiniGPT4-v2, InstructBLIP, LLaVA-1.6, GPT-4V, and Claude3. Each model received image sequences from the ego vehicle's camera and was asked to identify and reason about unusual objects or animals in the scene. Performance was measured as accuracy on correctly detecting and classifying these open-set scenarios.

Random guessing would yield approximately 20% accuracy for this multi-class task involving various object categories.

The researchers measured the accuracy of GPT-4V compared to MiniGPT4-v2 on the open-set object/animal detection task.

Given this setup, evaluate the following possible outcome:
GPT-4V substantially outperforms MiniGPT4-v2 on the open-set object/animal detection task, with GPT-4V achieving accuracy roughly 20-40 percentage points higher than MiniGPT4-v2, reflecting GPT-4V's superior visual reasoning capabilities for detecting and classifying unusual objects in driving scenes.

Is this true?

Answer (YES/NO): NO